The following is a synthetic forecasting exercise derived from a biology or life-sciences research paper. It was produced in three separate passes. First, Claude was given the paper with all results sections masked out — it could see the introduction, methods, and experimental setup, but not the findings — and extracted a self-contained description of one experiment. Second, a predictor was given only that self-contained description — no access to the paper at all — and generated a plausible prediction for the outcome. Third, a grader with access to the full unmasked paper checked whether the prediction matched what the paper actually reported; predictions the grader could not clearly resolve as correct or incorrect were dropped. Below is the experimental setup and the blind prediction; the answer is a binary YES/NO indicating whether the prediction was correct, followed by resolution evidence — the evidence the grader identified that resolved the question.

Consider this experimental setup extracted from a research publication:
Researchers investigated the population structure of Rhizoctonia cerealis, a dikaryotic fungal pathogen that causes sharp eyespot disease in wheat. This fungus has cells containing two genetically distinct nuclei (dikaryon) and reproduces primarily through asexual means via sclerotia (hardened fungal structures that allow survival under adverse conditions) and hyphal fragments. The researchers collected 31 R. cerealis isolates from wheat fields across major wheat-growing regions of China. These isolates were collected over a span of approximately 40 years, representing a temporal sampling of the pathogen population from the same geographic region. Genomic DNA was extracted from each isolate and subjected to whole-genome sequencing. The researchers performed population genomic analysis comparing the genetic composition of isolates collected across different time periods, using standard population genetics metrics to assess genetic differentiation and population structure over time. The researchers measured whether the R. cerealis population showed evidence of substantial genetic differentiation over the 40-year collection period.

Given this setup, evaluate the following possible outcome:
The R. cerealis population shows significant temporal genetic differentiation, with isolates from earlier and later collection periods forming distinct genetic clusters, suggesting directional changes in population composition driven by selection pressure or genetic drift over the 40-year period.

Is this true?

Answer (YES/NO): NO